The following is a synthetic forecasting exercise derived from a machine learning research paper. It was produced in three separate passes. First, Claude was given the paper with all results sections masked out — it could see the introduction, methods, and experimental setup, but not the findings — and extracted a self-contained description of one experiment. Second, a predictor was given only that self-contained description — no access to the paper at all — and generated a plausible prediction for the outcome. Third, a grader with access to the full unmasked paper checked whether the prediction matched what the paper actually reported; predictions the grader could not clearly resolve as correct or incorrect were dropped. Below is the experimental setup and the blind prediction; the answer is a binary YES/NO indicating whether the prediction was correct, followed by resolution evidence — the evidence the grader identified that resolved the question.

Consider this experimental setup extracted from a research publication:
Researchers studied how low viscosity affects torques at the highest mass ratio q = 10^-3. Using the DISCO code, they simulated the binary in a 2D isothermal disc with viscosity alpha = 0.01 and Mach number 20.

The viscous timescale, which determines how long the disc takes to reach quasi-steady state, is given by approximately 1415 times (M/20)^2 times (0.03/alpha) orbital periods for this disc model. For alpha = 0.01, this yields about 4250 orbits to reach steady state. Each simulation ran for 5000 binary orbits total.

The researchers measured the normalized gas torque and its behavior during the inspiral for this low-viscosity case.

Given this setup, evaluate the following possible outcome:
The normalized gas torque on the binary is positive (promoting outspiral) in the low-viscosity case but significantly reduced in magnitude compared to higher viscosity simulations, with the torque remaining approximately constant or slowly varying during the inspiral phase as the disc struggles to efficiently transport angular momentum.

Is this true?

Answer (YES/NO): NO